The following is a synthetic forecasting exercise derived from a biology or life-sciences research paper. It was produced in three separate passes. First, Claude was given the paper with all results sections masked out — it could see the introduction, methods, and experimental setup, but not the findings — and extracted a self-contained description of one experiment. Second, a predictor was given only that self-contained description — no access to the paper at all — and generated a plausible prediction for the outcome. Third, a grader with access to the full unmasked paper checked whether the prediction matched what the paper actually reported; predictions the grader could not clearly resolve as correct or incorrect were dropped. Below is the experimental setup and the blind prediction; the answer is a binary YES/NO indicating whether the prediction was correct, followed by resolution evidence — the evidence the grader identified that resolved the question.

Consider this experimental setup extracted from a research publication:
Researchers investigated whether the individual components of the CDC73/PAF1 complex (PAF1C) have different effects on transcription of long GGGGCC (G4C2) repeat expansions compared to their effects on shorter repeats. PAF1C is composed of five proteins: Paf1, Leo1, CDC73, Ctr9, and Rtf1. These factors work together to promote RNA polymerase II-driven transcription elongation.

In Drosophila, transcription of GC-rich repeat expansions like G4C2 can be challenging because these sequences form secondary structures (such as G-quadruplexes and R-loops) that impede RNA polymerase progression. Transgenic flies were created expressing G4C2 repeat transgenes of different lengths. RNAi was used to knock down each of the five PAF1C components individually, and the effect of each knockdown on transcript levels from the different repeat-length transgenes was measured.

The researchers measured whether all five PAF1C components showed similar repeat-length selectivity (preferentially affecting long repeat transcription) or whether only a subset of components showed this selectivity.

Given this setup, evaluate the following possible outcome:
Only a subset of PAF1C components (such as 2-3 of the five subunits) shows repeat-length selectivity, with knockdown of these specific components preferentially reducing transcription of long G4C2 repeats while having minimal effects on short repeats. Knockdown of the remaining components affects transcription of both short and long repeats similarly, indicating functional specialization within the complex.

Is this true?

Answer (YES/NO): YES